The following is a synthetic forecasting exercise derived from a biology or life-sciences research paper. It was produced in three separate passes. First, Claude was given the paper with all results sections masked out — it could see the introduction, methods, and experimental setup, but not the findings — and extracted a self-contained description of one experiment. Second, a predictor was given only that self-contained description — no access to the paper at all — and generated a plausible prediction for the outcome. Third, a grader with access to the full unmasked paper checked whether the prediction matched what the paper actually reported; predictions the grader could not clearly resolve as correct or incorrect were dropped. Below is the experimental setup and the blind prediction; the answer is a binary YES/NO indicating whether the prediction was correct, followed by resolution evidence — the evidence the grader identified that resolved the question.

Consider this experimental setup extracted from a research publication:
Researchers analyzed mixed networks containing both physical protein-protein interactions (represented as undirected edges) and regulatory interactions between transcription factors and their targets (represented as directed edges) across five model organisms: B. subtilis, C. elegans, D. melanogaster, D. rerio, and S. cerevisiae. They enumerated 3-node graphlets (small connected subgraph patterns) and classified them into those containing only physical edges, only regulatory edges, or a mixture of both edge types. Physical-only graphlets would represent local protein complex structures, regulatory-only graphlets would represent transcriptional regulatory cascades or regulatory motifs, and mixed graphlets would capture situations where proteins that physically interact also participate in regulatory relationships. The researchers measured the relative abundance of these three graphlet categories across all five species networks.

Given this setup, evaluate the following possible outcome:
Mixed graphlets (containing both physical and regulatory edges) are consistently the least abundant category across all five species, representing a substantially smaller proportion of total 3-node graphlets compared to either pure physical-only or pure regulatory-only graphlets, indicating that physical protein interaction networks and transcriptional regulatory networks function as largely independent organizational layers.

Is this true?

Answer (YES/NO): YES